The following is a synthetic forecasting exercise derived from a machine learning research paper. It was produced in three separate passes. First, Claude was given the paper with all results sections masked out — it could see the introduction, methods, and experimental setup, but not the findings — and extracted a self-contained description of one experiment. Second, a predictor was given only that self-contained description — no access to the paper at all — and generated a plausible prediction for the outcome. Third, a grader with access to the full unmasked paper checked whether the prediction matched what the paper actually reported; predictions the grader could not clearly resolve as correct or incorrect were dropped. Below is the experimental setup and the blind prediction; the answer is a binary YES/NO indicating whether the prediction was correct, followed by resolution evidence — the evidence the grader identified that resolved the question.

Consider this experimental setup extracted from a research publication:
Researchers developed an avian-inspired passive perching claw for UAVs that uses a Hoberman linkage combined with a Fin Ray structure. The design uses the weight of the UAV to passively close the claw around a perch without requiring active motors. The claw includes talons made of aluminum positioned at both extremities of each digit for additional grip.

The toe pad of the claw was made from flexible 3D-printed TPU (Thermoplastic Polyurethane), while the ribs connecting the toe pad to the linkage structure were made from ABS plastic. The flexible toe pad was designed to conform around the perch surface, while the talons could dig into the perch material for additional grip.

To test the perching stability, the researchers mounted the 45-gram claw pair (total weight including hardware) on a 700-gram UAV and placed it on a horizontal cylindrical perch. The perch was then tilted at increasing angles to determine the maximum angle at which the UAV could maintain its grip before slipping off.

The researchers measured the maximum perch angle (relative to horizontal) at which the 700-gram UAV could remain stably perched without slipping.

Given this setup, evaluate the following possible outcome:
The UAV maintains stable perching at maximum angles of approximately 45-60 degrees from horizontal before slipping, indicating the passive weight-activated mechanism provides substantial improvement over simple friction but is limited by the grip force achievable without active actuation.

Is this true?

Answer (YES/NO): NO